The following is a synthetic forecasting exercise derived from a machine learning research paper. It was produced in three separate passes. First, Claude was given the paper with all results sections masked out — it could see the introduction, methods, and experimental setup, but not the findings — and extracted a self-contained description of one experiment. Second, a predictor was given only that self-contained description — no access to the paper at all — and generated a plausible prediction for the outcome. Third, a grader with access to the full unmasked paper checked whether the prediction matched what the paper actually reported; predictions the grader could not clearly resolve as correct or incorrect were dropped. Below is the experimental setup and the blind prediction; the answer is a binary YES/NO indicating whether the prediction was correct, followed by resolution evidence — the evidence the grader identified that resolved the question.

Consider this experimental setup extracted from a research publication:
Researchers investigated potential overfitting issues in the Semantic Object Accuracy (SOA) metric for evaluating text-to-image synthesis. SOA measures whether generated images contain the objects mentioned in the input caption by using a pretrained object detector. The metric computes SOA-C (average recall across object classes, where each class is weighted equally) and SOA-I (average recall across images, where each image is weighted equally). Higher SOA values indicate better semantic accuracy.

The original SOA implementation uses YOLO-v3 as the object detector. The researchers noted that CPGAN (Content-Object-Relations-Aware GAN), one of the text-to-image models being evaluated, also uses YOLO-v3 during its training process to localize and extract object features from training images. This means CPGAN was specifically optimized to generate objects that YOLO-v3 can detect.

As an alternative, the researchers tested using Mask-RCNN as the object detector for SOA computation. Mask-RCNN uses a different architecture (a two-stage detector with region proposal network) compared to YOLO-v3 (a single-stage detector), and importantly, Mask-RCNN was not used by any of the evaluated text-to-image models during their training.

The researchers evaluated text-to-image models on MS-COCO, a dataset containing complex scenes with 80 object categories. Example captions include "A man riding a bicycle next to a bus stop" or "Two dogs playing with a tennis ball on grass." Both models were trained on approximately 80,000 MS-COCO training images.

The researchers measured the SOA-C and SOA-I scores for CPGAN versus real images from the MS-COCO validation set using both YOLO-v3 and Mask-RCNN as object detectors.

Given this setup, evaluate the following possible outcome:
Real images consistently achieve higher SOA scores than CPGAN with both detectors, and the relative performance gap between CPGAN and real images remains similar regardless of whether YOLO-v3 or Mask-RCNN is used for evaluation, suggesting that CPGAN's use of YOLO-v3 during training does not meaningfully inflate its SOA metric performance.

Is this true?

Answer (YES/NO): NO